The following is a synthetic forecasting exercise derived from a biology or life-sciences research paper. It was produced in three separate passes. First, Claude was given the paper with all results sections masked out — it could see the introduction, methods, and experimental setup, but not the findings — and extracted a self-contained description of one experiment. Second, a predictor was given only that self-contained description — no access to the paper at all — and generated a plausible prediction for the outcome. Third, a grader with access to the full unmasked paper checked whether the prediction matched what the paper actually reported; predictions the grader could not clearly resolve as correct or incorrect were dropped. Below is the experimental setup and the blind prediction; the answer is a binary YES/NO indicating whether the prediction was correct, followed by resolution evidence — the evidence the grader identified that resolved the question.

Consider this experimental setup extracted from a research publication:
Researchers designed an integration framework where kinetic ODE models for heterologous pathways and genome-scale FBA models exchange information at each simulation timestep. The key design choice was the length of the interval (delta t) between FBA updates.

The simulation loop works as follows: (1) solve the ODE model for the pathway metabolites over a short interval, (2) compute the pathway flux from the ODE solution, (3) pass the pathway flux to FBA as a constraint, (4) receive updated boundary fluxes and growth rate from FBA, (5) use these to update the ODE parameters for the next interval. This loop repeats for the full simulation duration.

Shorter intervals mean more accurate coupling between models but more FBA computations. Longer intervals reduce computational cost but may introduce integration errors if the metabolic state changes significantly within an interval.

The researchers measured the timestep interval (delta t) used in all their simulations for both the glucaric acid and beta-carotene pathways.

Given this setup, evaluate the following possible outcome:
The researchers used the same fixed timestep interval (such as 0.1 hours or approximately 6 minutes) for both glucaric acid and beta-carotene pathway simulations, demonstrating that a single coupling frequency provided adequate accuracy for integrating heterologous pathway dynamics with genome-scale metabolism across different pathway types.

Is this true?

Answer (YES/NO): NO